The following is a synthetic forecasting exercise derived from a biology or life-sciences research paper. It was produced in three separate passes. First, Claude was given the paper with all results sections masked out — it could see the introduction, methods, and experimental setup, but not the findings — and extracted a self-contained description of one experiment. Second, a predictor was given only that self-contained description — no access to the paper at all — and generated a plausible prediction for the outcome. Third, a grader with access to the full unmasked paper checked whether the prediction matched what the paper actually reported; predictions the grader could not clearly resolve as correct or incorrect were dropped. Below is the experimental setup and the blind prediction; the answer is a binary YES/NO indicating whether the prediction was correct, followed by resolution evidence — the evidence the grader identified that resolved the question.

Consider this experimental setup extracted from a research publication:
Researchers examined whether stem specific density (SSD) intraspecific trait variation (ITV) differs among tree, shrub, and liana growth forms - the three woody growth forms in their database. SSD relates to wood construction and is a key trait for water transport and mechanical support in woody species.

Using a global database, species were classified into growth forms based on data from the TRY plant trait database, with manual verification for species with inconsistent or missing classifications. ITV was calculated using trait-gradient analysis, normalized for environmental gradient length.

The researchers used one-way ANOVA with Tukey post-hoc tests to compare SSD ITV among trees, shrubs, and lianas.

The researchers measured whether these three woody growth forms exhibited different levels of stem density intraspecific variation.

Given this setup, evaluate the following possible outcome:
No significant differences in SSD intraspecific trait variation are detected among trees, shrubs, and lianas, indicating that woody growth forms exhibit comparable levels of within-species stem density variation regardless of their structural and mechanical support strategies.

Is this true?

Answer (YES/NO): YES